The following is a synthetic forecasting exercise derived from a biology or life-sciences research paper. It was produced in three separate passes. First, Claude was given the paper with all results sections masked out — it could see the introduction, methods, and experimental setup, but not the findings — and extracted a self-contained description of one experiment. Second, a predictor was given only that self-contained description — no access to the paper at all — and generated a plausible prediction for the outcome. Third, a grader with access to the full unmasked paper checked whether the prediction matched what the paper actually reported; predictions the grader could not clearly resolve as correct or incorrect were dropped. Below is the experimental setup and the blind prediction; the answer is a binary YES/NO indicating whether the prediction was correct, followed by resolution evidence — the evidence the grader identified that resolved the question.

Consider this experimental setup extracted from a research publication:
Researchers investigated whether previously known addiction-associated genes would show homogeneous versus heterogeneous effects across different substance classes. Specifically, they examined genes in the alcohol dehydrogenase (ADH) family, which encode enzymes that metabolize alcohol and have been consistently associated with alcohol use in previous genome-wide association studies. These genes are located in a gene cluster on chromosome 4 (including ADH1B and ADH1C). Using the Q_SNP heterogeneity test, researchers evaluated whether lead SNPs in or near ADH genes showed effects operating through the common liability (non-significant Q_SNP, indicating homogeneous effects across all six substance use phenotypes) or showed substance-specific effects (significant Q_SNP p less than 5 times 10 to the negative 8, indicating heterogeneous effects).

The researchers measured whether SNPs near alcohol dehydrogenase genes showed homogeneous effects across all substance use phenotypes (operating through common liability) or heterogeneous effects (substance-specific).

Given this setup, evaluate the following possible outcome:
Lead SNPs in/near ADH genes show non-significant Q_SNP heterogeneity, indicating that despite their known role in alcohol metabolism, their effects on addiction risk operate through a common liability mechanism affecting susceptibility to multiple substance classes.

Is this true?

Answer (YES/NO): NO